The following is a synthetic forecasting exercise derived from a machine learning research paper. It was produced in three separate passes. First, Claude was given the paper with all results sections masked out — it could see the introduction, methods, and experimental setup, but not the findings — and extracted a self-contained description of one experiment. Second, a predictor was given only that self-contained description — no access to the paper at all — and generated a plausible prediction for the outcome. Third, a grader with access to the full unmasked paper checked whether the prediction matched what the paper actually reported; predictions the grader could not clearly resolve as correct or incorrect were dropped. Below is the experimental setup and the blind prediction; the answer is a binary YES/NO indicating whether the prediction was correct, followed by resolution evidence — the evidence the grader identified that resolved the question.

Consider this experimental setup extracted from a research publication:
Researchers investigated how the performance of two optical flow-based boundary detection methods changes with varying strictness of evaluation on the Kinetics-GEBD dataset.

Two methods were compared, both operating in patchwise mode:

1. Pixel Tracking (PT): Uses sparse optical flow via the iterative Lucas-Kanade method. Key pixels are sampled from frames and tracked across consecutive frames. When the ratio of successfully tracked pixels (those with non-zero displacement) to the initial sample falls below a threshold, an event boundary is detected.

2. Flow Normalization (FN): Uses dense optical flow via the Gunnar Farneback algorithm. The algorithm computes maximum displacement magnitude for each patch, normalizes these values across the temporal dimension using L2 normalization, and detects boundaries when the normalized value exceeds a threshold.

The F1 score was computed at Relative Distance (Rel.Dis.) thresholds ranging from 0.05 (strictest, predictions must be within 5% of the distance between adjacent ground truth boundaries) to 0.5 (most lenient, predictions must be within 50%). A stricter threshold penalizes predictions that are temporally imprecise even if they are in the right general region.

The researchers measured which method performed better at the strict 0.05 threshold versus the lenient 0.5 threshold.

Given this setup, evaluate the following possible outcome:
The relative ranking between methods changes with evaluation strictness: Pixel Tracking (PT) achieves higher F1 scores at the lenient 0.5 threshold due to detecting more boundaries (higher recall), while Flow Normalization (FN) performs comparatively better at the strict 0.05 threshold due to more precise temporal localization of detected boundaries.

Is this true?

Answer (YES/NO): NO